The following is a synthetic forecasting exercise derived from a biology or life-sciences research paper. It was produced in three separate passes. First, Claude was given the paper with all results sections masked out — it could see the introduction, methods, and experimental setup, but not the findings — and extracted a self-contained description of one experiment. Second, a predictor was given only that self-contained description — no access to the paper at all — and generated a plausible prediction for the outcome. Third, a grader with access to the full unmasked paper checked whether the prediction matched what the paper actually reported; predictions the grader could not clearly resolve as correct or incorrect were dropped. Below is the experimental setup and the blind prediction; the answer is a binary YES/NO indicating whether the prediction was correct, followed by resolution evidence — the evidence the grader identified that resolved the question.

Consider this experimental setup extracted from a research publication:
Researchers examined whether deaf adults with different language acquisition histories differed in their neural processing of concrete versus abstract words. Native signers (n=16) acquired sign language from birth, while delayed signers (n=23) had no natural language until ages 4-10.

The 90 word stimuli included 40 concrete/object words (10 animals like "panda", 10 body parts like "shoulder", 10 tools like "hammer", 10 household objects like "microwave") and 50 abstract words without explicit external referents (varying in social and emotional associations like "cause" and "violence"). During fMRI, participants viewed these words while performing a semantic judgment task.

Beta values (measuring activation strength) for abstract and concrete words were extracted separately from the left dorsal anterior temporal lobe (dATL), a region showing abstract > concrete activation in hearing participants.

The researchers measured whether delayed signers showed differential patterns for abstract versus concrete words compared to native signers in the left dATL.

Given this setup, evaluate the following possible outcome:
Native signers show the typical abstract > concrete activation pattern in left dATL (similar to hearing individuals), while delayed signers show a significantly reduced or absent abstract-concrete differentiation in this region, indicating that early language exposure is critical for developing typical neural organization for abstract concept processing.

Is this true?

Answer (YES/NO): YES